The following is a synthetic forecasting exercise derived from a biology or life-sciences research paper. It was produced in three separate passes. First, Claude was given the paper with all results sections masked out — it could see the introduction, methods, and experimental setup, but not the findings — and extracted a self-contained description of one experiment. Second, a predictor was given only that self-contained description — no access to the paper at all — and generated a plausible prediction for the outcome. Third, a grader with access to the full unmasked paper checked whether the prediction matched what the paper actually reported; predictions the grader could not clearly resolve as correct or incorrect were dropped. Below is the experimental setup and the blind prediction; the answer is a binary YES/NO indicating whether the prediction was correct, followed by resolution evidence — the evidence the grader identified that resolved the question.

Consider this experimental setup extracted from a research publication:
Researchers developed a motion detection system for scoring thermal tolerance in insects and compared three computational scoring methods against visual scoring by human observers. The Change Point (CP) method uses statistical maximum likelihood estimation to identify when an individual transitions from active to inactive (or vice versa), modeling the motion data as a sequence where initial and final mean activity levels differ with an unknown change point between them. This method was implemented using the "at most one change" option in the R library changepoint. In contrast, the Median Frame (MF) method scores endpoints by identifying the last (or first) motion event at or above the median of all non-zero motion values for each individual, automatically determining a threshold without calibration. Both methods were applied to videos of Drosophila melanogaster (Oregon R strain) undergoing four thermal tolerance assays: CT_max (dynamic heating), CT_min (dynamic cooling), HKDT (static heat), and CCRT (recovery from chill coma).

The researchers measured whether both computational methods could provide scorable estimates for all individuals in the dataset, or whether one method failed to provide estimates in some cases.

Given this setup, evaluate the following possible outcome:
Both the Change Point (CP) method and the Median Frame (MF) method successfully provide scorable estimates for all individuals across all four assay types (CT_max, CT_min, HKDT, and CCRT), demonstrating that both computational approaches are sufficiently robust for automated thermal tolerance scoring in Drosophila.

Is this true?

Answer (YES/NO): NO